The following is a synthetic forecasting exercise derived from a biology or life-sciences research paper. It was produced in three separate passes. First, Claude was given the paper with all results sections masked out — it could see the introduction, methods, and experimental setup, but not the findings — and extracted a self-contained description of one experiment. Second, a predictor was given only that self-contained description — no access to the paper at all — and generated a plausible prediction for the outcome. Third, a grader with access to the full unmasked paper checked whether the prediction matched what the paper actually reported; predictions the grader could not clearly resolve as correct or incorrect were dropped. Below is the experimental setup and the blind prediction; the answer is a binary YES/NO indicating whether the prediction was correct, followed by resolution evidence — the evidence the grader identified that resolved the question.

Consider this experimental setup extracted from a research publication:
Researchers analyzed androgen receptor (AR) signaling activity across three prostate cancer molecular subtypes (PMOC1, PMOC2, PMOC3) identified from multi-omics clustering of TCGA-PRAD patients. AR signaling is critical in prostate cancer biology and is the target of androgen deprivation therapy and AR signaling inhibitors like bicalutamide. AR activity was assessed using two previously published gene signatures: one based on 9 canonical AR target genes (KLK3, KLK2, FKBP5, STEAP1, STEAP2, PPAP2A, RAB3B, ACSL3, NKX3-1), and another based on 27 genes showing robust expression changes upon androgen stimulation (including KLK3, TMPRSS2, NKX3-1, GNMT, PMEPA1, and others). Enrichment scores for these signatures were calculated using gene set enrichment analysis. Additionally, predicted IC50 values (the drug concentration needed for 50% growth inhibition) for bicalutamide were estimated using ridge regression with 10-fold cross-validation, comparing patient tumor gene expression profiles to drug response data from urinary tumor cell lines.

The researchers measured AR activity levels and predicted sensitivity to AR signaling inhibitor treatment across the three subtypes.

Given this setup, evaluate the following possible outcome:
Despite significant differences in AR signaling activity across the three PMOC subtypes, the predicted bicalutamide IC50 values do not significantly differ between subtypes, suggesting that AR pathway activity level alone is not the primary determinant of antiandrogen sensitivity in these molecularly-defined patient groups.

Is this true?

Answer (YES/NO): NO